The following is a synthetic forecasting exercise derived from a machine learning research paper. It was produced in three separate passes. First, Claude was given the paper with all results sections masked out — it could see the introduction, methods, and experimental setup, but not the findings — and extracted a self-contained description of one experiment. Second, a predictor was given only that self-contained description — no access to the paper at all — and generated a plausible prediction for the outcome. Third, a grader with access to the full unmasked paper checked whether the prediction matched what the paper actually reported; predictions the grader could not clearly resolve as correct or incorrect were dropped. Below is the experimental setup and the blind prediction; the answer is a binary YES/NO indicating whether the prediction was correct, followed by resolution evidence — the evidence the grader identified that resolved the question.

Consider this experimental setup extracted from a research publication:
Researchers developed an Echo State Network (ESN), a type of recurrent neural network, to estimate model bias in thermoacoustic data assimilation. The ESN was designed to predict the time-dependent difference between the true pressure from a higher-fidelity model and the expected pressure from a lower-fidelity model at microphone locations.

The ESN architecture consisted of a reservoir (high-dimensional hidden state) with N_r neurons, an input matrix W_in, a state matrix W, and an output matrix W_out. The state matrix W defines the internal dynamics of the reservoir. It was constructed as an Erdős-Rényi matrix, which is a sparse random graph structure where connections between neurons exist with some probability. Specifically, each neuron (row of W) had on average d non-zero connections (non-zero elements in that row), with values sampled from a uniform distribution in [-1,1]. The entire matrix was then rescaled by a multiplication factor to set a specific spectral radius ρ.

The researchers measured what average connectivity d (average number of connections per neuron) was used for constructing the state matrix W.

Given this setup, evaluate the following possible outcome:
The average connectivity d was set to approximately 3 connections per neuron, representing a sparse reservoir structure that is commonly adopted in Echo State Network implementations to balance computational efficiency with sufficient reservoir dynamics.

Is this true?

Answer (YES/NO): NO